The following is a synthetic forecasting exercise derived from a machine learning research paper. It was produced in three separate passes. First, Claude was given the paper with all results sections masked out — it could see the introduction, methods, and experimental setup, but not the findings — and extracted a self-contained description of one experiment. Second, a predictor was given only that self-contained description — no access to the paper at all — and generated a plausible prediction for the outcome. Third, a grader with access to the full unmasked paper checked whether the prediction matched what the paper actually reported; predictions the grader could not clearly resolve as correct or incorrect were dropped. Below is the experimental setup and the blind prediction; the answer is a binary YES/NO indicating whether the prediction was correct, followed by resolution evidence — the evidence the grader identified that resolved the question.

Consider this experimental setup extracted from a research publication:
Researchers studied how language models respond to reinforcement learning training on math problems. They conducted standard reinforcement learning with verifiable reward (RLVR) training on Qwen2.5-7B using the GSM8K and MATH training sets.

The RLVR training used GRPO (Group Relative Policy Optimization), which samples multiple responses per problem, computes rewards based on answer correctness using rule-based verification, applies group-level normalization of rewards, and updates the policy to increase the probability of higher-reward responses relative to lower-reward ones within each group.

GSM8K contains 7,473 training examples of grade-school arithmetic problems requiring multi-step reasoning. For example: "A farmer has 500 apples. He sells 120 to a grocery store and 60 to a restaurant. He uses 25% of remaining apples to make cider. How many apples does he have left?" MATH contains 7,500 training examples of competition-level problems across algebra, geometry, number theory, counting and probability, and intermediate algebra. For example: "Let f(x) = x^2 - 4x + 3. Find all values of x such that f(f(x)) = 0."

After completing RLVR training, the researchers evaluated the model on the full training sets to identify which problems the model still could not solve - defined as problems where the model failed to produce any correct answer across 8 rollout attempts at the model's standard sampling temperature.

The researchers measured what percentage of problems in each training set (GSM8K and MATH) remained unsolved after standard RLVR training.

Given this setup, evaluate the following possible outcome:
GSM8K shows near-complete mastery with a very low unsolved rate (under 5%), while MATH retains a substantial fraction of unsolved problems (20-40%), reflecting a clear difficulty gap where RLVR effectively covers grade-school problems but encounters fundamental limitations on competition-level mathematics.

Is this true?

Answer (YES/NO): NO